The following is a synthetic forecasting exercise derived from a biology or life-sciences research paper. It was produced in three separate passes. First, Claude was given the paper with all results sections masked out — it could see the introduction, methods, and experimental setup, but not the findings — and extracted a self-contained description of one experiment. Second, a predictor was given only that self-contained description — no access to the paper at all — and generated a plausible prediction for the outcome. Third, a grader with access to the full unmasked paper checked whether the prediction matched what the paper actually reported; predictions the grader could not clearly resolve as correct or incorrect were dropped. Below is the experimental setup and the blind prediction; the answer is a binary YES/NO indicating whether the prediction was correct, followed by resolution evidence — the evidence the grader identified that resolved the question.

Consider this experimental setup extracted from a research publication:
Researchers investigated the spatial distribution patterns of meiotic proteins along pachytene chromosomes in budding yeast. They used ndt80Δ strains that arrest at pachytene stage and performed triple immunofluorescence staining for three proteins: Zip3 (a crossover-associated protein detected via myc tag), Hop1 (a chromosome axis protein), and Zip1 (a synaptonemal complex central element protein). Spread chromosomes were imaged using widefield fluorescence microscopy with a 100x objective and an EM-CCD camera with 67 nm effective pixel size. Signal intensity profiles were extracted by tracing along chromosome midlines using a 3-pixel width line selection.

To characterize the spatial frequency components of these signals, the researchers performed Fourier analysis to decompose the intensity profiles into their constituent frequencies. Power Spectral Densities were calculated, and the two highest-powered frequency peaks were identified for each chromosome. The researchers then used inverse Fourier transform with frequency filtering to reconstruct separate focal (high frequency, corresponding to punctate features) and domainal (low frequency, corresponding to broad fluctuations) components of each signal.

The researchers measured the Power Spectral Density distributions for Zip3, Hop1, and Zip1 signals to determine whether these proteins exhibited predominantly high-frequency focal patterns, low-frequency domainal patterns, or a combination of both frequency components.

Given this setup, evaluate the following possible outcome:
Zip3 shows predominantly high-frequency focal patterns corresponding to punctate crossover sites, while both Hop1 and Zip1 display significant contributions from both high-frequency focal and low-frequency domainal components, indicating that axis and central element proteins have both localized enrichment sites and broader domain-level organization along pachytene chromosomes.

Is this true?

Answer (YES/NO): NO